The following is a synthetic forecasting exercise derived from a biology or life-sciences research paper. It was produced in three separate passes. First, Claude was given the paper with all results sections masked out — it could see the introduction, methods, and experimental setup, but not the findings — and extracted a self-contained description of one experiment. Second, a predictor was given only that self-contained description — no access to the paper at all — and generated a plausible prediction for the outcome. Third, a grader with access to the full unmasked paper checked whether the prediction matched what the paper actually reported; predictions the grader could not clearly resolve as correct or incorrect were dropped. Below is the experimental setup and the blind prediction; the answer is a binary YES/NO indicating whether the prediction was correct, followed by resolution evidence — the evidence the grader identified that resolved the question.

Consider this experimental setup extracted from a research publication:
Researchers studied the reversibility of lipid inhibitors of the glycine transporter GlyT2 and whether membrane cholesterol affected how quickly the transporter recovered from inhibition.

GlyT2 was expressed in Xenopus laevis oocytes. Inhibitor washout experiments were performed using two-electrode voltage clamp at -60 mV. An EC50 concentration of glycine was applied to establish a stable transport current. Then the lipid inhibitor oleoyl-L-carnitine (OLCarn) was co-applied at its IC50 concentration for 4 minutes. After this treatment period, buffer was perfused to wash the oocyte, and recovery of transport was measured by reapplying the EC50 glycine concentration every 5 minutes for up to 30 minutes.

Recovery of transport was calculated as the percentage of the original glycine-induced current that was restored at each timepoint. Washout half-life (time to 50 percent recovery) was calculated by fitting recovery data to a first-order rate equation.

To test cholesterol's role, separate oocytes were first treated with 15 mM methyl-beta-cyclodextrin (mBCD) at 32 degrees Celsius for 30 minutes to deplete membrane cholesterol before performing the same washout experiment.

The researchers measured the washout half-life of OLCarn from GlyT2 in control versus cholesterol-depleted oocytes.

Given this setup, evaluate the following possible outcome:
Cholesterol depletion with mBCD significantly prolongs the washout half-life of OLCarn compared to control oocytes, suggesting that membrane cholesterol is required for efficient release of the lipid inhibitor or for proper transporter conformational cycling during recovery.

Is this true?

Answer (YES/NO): NO